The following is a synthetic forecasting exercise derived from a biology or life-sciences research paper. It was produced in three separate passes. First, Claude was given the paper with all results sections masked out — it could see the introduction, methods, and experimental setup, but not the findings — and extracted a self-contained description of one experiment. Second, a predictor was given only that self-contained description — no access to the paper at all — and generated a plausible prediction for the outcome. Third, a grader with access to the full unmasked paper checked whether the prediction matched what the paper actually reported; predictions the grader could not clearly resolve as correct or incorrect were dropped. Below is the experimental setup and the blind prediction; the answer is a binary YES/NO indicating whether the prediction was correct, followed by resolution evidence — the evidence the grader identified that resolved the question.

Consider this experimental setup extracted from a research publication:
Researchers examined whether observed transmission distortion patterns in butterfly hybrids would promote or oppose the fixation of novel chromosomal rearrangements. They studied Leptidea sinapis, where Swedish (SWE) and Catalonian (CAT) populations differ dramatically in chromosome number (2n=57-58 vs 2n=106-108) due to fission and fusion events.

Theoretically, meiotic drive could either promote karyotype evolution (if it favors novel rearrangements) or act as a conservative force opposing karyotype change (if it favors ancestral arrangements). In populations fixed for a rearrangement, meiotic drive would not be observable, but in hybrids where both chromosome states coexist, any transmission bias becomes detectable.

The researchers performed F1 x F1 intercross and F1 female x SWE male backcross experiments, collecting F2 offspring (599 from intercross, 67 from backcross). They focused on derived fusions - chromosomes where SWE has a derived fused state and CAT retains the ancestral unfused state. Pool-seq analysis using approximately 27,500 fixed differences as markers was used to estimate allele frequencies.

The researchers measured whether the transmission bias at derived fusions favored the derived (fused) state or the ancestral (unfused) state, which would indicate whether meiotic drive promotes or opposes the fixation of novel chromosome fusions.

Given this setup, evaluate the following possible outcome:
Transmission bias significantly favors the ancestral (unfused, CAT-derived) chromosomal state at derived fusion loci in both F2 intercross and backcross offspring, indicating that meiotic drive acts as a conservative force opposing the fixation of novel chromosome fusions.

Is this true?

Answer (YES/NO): YES